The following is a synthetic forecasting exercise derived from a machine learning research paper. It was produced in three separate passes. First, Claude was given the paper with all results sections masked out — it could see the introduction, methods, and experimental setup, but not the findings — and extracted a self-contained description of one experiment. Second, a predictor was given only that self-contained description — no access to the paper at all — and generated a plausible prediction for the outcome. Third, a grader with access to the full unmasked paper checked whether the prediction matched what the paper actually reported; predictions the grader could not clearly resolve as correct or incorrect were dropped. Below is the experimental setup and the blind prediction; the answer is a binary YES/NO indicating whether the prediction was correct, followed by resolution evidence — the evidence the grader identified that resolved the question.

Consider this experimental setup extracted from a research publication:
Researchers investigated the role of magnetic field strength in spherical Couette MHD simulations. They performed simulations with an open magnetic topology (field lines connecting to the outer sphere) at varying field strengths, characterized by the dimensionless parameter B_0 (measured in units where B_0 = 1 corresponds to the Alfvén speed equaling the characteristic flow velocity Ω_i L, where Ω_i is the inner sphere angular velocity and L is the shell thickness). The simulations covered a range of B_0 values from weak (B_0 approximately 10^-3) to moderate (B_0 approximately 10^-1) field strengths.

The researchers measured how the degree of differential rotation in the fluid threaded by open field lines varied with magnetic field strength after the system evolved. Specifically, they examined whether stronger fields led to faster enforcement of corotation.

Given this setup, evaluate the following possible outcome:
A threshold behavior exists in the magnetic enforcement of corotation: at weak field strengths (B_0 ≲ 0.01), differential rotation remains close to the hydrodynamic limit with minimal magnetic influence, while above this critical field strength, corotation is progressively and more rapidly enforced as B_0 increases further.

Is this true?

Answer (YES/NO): NO